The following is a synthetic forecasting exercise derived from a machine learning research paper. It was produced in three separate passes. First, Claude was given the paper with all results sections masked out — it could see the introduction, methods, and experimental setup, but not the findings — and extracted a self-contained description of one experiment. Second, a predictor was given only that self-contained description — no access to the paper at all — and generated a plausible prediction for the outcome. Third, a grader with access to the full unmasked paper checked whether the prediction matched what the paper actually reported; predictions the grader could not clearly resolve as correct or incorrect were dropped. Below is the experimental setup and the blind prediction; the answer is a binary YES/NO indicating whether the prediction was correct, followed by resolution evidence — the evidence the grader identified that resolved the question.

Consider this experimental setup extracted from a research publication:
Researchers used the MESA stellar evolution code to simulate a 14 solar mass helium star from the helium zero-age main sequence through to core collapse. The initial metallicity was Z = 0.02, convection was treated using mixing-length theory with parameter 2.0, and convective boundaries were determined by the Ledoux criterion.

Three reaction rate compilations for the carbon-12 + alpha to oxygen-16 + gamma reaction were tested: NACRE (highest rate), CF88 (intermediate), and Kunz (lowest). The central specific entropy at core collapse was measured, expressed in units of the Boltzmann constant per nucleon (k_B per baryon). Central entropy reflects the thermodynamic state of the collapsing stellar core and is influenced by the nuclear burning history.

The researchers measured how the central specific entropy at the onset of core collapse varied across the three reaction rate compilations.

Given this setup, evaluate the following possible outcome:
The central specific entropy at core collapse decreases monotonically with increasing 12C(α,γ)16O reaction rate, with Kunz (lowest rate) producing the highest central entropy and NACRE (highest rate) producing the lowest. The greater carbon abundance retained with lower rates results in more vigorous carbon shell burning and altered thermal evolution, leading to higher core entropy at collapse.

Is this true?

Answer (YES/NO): NO